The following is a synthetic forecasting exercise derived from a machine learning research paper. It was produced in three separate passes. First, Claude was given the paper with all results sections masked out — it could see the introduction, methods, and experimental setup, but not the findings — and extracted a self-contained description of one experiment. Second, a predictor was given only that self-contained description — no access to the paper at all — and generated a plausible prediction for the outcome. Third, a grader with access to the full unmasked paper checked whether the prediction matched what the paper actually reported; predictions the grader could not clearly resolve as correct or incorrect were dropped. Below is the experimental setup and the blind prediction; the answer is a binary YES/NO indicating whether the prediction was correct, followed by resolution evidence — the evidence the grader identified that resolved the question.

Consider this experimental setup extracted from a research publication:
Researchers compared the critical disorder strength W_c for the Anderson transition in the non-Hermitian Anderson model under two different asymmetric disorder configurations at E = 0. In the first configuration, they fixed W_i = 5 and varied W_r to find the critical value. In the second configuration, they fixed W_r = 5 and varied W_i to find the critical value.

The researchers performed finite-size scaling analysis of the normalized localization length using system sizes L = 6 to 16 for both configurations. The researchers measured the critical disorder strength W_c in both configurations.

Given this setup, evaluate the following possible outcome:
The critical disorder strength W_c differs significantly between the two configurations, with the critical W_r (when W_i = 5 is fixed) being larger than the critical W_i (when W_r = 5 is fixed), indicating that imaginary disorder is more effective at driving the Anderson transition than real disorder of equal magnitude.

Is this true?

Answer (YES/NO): NO